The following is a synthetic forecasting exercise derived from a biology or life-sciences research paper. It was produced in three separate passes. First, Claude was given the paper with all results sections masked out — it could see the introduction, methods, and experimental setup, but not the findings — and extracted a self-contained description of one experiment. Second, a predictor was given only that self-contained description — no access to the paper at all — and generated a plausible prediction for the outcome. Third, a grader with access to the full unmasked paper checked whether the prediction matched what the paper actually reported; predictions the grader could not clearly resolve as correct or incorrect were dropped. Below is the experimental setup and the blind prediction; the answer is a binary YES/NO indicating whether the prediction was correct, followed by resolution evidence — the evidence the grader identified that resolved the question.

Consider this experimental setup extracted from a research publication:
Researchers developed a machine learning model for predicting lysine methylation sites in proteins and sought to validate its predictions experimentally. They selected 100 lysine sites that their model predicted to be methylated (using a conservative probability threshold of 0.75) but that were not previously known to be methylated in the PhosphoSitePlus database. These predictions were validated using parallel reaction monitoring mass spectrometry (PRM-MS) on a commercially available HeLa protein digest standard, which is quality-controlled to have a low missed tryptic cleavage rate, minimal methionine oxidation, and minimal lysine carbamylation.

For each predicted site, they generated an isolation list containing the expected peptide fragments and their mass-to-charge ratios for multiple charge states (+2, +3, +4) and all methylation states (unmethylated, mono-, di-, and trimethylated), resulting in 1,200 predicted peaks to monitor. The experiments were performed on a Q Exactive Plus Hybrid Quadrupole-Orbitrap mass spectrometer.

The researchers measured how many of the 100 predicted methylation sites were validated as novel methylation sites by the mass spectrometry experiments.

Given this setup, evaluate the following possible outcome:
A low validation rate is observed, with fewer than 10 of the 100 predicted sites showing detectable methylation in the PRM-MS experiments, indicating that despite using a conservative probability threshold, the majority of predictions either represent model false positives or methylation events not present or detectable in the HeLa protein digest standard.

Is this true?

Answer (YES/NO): NO